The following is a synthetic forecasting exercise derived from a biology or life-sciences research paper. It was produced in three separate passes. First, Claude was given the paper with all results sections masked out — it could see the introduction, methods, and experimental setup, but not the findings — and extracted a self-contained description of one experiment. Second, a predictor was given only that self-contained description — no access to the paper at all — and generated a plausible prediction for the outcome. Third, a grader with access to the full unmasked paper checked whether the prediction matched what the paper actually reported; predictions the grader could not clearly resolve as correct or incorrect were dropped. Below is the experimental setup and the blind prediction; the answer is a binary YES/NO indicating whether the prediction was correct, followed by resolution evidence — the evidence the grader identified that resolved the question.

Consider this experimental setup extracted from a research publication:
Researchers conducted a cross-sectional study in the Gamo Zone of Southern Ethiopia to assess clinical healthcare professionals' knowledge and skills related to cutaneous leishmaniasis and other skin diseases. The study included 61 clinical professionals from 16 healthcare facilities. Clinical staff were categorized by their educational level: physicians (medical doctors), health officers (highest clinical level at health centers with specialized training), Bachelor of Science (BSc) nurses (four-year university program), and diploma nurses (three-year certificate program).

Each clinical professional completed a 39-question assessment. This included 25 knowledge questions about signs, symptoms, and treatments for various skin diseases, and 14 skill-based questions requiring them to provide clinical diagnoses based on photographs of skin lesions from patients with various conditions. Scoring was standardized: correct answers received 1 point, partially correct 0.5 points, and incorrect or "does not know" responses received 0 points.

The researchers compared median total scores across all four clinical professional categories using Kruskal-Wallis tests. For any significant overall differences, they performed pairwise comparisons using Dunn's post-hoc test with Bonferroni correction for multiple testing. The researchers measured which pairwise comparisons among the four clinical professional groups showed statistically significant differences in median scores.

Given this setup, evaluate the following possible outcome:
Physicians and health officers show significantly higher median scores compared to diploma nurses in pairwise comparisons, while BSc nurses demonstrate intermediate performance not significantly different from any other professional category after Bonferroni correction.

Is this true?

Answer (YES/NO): NO